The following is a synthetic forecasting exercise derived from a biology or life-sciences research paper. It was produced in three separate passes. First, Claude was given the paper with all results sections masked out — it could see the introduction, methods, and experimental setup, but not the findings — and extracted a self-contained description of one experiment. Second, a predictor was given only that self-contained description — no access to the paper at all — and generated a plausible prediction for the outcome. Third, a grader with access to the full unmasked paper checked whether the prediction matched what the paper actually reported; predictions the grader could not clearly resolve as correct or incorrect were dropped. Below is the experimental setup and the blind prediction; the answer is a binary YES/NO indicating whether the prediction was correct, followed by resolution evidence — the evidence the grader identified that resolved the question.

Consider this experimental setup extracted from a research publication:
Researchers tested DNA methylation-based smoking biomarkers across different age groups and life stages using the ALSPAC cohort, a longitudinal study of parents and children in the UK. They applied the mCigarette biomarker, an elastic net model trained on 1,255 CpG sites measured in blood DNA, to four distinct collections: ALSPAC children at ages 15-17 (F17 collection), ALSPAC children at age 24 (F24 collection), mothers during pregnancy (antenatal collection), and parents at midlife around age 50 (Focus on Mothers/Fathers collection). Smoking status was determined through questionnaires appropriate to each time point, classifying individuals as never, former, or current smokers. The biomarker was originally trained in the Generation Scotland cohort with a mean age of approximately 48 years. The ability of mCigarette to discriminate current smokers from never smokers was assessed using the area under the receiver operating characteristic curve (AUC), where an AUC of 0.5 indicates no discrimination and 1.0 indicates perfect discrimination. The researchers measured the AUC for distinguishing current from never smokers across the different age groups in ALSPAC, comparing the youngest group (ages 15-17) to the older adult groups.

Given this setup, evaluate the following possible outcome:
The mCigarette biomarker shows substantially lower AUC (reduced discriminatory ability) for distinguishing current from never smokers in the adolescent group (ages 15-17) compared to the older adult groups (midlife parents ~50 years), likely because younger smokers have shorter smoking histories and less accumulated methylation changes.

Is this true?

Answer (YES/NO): YES